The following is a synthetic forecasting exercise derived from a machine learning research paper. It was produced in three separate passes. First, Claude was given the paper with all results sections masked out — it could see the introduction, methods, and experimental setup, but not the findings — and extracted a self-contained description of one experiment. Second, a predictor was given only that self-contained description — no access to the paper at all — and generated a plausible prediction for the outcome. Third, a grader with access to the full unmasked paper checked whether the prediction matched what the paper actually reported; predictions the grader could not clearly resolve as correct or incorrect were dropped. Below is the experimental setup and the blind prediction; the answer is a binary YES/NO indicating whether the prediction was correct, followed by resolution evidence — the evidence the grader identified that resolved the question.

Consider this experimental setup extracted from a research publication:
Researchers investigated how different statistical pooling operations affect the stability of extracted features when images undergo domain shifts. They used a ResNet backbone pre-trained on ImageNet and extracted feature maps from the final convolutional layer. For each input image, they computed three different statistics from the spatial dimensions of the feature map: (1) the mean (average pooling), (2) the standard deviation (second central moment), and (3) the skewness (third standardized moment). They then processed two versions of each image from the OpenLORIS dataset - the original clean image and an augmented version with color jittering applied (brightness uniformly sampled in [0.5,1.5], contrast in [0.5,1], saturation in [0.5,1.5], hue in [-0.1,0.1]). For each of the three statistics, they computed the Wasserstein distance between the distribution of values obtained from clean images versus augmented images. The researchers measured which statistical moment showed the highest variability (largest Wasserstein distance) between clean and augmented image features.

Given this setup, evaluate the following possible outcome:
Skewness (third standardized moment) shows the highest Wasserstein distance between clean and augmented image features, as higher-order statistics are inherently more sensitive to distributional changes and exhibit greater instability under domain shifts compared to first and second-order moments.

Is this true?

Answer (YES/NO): NO